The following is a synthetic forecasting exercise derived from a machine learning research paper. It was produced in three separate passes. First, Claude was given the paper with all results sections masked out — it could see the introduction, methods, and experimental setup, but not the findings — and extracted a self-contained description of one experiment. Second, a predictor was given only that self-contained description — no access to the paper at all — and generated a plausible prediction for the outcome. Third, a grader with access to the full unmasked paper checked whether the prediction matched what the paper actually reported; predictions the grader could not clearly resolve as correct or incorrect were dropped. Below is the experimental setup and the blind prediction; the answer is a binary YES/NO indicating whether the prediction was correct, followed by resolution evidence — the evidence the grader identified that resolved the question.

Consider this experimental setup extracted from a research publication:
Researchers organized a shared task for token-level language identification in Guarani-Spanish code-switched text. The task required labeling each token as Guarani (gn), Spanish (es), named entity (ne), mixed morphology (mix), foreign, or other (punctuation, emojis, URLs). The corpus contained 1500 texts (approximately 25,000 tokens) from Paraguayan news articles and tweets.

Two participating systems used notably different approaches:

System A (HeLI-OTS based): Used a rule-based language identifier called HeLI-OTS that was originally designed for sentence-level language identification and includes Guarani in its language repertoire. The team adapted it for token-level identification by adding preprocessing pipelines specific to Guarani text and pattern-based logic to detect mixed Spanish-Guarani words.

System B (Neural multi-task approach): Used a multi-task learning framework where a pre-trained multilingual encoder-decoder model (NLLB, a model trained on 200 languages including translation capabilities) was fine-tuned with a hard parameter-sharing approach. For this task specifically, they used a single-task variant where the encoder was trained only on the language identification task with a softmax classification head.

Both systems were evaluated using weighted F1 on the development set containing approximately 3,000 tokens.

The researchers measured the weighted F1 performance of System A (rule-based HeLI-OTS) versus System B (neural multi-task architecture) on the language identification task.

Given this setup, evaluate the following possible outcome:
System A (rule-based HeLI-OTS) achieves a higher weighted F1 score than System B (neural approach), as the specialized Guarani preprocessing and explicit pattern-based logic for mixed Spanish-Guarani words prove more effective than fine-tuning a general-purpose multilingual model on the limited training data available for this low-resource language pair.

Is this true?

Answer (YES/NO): YES